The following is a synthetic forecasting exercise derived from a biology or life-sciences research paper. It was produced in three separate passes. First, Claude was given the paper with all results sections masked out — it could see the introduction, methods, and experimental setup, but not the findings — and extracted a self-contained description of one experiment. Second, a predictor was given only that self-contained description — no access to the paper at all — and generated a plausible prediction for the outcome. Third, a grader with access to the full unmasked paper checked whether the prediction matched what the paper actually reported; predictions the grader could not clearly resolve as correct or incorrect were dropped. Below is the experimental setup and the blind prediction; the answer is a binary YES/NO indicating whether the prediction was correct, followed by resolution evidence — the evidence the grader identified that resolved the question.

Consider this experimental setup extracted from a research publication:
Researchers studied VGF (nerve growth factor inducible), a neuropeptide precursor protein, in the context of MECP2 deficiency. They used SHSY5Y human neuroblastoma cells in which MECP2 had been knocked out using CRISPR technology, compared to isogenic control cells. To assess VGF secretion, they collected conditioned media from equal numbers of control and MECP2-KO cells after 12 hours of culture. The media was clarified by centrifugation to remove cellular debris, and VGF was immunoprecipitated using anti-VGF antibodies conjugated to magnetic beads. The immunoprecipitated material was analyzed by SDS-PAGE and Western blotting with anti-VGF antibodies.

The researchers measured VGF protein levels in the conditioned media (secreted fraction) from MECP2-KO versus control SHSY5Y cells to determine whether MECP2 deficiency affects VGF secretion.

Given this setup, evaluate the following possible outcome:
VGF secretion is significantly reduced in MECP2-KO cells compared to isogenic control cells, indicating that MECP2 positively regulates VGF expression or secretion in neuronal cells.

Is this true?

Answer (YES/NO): YES